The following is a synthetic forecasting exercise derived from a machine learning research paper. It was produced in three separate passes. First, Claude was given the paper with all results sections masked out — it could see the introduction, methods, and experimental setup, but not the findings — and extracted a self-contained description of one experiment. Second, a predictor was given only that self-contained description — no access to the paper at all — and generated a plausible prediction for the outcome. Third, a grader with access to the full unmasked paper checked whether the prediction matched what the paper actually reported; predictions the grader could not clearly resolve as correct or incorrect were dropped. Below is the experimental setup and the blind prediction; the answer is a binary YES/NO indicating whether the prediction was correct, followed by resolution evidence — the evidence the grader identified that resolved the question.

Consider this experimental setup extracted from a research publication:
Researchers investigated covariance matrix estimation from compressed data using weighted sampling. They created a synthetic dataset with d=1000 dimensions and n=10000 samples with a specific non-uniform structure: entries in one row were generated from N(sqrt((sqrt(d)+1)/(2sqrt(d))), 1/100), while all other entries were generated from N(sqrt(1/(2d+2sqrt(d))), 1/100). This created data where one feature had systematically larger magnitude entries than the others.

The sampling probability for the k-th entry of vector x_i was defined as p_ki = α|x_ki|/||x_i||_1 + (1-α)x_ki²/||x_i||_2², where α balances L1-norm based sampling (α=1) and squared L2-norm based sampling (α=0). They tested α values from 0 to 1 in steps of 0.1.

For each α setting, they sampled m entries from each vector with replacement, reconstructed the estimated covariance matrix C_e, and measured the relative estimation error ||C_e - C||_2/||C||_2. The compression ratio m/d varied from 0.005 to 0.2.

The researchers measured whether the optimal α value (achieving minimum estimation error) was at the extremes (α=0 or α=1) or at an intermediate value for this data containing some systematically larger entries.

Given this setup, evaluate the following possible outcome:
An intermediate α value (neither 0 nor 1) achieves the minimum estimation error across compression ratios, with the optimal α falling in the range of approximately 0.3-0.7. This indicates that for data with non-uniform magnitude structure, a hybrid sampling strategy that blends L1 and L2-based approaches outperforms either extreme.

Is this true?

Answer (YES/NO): NO